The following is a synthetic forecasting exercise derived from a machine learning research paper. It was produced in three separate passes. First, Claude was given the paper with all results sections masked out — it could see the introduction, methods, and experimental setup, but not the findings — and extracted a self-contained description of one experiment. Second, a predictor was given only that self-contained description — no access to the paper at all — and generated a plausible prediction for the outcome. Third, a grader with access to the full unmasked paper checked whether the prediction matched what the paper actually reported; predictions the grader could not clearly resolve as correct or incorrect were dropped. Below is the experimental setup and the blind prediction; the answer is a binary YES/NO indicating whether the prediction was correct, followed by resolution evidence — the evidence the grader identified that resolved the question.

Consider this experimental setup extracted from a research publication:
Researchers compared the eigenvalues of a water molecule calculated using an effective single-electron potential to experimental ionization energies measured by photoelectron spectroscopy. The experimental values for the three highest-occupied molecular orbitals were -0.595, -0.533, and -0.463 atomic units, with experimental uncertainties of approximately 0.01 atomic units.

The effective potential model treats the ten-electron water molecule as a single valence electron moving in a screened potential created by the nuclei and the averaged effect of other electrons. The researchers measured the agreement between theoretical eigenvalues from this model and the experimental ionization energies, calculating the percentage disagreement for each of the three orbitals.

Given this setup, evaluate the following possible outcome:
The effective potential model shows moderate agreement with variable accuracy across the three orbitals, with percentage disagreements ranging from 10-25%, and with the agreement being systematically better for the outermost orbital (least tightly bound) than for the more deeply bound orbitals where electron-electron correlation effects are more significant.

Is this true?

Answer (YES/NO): NO